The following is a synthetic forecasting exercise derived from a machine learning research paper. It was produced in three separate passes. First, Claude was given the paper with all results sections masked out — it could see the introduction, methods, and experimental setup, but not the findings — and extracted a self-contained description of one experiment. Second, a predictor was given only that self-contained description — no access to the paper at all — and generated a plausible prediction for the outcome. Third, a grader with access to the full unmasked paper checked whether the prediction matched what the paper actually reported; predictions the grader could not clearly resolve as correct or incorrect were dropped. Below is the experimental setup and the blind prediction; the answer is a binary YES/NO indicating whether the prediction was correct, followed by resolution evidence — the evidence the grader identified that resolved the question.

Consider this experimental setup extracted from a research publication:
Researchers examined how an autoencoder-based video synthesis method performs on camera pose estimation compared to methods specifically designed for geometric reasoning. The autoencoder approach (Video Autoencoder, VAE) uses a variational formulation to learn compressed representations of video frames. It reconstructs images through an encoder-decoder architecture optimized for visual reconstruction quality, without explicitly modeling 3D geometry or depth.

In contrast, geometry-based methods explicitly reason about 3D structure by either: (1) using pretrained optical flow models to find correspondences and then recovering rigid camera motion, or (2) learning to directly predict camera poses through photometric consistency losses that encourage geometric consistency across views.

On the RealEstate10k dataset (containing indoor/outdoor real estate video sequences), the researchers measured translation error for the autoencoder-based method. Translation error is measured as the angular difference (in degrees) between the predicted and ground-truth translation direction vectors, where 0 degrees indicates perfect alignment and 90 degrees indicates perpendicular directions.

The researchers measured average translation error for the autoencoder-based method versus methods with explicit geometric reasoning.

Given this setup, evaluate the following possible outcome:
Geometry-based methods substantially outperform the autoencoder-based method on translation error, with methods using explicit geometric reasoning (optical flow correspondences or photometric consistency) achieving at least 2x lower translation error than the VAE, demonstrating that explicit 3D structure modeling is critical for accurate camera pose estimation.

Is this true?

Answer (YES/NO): YES